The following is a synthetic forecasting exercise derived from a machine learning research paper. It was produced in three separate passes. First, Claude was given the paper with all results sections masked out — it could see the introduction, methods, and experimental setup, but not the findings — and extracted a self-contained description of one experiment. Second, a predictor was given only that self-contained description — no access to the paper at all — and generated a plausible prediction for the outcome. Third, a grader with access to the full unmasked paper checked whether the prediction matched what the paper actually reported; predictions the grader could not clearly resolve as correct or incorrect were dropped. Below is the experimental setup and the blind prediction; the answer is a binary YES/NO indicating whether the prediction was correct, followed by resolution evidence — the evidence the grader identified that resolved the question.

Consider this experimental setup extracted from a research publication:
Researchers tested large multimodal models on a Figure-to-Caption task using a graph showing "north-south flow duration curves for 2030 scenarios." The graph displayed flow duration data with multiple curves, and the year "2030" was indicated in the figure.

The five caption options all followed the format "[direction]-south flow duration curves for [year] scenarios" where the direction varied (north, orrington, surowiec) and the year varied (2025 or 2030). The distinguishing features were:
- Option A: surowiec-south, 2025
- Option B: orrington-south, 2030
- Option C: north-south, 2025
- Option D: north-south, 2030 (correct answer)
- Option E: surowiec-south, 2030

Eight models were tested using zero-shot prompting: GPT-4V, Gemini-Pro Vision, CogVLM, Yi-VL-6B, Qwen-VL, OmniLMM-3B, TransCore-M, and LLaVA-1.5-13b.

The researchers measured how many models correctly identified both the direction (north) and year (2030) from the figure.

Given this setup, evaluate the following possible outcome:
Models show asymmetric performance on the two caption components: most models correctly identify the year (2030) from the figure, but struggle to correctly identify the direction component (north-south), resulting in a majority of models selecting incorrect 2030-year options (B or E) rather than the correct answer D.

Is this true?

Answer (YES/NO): NO